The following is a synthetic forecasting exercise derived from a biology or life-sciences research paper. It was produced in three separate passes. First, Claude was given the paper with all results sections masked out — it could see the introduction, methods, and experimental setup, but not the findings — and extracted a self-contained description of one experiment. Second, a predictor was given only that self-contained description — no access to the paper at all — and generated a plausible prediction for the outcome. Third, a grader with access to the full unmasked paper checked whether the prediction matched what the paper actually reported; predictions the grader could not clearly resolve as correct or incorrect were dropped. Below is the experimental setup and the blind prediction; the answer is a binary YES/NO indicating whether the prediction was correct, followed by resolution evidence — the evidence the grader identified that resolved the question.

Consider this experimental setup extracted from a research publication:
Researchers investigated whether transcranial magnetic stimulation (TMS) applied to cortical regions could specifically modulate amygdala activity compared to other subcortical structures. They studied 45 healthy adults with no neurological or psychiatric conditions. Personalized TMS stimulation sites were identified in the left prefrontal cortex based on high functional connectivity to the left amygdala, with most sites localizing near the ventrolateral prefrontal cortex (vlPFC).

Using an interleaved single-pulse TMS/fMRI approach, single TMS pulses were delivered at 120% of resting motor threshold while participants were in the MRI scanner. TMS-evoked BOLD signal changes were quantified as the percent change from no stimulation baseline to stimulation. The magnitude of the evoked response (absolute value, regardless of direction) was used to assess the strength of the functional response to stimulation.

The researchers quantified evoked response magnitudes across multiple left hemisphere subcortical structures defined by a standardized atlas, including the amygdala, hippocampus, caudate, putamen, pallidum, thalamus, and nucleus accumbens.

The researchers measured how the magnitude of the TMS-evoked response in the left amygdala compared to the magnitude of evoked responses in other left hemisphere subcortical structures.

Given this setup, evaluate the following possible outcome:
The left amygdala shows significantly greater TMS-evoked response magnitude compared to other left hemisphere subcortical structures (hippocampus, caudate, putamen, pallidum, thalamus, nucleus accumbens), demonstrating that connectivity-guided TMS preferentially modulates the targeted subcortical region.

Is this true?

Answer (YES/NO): NO